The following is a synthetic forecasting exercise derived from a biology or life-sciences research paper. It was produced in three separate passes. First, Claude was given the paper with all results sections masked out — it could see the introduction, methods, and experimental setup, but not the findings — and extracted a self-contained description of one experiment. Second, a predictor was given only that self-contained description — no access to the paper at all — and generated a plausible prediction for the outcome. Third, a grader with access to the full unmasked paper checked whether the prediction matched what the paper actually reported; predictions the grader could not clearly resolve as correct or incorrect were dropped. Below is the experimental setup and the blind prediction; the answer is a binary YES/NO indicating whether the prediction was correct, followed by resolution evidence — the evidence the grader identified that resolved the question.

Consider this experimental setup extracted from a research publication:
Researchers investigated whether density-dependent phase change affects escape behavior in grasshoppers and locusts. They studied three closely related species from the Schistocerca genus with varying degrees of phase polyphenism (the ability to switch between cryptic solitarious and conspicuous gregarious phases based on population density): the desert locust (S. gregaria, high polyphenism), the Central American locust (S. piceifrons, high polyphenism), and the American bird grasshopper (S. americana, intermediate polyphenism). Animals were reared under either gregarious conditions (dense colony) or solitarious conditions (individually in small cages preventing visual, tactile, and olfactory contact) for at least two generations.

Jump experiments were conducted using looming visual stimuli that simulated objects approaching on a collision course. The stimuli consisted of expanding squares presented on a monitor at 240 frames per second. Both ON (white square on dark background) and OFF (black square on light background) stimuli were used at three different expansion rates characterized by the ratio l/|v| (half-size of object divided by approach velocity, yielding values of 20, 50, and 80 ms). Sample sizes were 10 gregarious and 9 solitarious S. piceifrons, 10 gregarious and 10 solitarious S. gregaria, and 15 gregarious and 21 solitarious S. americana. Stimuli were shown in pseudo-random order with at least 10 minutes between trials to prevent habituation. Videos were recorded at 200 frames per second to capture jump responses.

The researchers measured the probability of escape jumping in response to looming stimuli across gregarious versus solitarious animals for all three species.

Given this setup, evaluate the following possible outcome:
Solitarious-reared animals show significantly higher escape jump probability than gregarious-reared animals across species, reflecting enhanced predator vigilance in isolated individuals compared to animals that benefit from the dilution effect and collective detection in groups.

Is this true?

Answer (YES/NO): NO